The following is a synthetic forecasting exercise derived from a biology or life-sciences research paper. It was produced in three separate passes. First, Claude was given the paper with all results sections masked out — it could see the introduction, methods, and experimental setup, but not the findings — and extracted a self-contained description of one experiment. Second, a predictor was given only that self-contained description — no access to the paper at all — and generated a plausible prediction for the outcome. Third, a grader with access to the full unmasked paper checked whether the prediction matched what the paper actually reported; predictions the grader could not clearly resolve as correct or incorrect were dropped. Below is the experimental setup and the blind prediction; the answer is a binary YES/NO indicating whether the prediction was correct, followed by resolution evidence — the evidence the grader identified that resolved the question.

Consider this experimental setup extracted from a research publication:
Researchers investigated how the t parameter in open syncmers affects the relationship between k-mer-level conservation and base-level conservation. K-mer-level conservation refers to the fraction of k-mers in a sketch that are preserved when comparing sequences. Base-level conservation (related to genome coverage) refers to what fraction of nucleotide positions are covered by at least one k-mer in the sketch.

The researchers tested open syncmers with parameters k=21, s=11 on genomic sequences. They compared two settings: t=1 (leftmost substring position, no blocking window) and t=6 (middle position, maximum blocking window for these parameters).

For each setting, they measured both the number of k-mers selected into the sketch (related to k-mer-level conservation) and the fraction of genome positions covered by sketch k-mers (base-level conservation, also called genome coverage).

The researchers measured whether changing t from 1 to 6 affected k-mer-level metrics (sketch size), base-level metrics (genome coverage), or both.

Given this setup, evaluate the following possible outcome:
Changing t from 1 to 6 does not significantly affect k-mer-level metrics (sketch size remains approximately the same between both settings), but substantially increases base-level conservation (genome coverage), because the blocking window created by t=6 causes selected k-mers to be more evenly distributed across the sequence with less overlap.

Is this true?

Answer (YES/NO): YES